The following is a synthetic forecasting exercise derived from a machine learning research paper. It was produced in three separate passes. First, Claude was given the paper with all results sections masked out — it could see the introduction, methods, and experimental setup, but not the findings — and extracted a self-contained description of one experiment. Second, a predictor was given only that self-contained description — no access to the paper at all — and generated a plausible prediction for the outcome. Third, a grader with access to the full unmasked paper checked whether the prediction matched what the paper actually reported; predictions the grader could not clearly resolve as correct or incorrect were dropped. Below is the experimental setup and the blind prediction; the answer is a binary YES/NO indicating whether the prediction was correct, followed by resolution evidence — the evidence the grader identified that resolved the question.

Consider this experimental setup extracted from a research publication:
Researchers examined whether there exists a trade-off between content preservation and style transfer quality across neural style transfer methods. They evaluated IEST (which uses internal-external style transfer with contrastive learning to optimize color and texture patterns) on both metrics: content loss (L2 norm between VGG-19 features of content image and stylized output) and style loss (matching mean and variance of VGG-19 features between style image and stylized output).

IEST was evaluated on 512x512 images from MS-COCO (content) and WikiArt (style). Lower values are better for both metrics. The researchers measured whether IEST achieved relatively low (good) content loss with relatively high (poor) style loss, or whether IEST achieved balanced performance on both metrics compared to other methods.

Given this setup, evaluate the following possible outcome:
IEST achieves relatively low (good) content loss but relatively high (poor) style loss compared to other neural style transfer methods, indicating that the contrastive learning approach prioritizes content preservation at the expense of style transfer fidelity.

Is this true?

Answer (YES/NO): YES